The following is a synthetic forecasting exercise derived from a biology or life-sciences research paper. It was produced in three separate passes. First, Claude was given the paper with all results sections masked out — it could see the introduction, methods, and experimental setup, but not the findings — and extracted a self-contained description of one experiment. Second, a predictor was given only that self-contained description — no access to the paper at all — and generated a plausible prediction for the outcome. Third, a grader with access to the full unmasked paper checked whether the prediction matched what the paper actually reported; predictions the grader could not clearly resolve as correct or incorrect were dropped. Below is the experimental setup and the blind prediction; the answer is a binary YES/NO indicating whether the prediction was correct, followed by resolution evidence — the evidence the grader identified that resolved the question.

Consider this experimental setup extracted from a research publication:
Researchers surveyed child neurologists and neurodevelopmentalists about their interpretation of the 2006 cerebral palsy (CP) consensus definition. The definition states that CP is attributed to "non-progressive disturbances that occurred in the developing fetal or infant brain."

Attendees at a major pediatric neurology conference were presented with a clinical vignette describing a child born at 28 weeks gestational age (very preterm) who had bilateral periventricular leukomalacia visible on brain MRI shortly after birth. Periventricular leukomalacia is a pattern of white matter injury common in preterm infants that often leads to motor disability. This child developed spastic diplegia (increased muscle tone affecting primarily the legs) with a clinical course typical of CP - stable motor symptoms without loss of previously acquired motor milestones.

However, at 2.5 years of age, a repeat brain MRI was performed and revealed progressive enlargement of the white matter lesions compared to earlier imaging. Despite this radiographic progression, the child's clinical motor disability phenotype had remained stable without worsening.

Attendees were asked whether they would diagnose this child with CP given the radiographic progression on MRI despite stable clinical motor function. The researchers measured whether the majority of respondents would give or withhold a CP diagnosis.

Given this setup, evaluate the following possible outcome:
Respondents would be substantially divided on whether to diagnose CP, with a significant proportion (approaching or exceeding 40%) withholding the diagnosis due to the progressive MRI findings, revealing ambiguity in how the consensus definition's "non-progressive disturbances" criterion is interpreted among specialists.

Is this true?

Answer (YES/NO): NO